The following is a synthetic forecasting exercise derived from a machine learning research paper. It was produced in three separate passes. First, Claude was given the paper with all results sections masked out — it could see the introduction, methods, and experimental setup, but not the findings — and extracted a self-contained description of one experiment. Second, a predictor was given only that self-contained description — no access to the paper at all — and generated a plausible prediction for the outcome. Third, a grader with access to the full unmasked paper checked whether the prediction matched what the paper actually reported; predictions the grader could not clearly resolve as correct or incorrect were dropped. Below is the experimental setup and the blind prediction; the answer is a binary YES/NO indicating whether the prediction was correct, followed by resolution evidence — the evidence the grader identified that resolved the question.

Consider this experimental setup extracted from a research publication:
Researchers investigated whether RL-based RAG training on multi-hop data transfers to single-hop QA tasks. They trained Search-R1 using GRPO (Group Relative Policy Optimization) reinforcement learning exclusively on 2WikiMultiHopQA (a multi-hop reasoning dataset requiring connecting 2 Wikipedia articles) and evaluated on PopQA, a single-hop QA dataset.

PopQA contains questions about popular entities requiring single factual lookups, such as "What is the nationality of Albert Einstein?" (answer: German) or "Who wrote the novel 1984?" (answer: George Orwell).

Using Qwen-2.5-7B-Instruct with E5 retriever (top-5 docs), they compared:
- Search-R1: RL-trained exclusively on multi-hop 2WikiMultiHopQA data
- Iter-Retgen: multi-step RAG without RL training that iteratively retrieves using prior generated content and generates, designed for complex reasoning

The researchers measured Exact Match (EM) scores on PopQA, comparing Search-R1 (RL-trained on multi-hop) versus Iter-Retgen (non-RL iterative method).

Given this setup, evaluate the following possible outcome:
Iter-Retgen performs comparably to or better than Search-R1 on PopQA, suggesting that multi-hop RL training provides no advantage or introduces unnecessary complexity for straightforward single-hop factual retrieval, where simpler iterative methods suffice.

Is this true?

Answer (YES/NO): NO